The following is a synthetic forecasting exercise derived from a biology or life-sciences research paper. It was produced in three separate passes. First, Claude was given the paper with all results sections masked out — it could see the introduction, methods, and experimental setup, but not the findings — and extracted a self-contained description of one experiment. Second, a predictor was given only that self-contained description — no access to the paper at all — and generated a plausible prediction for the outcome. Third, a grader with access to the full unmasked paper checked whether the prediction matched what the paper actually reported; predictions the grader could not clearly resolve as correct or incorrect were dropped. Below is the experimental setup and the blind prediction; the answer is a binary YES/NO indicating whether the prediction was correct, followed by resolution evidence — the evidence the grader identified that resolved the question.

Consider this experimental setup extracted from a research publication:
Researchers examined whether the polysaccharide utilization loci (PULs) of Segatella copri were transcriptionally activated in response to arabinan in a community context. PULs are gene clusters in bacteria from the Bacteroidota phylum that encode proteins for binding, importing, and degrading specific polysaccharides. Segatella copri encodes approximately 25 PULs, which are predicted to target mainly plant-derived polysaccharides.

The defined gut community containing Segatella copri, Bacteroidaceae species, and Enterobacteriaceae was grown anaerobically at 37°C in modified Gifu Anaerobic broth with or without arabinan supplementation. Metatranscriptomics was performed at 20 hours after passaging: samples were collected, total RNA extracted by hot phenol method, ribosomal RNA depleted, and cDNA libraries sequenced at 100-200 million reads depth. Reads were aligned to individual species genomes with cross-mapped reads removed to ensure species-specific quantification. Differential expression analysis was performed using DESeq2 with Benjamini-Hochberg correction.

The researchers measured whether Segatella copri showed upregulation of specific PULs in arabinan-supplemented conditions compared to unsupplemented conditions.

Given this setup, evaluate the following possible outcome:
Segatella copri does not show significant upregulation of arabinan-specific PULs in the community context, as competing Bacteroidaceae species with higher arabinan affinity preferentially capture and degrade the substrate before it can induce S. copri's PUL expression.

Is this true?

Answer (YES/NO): NO